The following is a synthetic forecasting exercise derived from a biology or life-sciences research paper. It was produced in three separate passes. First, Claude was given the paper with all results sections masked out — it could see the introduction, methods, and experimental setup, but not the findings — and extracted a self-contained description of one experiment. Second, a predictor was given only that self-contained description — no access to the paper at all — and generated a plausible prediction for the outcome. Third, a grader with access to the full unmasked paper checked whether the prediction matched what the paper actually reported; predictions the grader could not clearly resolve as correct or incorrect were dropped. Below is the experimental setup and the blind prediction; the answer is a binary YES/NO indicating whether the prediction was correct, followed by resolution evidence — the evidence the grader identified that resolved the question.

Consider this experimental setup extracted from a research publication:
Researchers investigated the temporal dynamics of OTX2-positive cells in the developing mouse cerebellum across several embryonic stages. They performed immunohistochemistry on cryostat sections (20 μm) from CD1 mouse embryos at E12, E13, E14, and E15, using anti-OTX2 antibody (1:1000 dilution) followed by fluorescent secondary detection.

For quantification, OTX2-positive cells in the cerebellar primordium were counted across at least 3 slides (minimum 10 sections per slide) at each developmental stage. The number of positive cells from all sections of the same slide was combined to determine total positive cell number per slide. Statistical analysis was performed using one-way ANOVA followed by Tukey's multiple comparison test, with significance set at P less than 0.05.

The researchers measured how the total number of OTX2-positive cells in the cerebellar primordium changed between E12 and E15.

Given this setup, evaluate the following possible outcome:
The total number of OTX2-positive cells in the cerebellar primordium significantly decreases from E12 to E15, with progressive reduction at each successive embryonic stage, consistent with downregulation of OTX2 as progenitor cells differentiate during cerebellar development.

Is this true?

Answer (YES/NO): NO